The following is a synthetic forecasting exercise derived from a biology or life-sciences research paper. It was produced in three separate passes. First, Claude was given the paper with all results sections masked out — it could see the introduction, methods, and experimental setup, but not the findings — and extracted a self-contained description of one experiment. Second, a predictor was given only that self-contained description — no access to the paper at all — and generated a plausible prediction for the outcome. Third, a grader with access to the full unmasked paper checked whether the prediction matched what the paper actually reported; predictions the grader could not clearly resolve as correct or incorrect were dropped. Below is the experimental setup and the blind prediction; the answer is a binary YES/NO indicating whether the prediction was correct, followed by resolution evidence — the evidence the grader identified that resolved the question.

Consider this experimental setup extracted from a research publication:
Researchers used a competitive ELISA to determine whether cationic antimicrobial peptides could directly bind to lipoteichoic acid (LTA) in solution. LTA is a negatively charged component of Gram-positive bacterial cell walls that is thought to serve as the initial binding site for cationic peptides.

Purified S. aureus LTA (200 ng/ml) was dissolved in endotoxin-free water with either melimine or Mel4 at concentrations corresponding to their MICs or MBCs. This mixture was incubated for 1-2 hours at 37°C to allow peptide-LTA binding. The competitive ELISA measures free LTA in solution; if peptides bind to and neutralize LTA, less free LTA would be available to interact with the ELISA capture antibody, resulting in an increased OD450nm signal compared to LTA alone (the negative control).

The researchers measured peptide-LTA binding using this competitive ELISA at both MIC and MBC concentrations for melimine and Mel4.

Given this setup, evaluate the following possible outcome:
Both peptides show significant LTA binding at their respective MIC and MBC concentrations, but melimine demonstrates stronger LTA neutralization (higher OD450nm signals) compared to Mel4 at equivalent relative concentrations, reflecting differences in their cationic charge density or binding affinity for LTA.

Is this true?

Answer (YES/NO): NO